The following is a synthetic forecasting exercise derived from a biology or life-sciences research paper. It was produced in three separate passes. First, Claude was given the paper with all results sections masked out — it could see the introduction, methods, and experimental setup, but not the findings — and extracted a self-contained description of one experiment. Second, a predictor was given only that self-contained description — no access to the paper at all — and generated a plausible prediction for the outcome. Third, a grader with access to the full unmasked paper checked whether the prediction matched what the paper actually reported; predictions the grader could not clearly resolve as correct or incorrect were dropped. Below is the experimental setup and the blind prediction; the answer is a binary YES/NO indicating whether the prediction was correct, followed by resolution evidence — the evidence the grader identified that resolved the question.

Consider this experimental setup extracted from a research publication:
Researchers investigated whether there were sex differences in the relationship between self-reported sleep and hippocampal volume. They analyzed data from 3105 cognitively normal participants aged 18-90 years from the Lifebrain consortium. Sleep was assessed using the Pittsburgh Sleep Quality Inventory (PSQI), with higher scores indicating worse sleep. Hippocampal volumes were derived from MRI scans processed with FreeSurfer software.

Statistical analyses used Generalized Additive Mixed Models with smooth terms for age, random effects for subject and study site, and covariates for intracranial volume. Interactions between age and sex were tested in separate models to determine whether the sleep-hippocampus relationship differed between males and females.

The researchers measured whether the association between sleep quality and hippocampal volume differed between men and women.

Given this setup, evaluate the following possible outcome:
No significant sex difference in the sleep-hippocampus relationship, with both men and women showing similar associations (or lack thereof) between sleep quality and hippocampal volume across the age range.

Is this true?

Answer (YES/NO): YES